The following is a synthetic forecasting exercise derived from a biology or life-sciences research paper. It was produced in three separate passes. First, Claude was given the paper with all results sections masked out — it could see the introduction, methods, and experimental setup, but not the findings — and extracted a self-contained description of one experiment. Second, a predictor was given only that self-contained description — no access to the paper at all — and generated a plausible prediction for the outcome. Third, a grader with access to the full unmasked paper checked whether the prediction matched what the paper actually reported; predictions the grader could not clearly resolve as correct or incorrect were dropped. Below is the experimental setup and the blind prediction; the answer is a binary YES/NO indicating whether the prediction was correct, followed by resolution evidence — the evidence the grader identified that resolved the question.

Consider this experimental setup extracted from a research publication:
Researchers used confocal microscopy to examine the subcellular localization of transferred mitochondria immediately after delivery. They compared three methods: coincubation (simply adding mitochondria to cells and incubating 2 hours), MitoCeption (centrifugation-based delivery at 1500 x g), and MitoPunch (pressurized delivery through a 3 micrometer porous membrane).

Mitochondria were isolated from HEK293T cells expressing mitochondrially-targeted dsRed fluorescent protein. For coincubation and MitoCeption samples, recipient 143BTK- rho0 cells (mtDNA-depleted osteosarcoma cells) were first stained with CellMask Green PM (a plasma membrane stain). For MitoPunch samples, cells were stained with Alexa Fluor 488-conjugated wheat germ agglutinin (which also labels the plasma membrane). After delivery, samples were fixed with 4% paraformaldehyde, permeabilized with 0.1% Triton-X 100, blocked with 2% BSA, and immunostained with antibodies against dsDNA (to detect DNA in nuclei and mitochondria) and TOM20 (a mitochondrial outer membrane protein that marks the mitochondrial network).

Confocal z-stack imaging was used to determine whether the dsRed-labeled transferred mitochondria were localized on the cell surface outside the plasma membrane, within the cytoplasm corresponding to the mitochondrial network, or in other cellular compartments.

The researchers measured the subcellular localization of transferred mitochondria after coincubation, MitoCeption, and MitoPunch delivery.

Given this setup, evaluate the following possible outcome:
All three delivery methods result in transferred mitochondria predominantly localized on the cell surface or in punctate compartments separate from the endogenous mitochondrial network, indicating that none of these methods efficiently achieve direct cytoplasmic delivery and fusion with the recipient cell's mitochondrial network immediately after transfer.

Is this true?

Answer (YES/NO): NO